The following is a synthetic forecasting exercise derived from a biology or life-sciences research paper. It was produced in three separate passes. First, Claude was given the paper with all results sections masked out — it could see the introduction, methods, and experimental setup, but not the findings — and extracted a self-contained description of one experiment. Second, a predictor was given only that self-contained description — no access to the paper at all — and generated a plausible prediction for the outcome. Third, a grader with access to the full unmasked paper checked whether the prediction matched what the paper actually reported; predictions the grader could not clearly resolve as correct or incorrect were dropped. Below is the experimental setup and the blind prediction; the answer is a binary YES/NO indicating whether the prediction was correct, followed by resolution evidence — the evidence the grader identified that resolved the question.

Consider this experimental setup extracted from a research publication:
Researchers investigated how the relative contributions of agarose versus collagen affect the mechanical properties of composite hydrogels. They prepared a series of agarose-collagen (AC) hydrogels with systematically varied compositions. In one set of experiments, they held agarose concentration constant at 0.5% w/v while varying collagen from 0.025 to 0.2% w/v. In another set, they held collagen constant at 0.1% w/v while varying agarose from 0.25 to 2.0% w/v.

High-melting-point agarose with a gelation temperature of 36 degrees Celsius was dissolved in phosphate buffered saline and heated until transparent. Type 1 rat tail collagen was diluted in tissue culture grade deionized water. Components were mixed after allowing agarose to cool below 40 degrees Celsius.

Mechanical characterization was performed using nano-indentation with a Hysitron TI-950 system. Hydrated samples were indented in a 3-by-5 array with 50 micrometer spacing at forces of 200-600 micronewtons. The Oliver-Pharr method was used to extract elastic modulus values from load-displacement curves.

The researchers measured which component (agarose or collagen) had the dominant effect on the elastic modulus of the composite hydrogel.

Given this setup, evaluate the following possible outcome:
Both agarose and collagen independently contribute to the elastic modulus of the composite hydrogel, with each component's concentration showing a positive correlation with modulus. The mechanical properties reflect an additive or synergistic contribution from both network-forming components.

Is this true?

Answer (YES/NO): YES